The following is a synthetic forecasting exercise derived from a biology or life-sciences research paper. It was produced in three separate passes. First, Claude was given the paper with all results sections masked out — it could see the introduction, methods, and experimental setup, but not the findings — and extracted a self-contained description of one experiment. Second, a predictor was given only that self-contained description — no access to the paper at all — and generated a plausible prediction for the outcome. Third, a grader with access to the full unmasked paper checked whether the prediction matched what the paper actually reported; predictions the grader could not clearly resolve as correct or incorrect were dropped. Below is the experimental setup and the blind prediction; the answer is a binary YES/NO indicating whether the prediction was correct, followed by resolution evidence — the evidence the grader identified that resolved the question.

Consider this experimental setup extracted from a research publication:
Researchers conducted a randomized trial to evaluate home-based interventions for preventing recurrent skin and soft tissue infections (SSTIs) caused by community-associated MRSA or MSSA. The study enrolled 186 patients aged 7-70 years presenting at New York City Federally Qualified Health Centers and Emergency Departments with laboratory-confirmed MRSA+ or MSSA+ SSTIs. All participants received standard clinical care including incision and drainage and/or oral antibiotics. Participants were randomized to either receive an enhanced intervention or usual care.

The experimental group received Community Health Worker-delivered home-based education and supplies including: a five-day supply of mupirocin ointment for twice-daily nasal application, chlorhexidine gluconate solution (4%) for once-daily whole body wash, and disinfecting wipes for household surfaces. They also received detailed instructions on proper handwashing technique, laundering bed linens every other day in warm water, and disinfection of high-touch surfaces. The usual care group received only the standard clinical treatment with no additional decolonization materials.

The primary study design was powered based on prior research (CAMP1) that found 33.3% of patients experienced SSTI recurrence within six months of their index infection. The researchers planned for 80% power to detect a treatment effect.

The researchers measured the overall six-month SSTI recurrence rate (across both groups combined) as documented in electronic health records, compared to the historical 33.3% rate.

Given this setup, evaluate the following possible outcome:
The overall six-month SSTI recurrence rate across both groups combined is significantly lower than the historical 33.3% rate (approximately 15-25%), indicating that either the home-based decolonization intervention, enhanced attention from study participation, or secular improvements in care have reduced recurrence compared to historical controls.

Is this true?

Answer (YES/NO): NO